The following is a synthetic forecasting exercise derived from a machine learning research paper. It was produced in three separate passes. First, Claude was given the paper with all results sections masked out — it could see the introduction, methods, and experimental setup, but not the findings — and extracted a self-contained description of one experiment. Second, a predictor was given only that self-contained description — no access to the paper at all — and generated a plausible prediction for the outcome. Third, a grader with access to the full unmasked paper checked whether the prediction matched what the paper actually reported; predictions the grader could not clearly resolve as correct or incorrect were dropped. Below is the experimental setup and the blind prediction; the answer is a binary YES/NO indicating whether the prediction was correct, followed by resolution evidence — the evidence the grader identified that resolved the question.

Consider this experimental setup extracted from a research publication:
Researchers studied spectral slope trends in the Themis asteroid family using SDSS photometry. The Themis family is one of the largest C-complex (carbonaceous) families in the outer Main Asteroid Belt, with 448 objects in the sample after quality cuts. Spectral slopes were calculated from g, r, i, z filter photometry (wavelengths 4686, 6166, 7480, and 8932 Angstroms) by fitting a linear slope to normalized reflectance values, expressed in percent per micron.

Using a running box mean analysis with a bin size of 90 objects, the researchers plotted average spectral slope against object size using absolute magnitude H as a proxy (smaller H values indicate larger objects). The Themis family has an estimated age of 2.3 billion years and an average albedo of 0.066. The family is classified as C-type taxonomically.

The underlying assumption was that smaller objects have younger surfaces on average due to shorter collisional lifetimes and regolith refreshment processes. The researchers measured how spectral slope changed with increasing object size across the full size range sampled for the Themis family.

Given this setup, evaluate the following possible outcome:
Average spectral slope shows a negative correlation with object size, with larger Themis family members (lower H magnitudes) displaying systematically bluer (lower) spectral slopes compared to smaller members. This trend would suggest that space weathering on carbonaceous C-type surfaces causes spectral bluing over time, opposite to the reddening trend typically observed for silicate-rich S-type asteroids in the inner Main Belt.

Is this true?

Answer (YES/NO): NO